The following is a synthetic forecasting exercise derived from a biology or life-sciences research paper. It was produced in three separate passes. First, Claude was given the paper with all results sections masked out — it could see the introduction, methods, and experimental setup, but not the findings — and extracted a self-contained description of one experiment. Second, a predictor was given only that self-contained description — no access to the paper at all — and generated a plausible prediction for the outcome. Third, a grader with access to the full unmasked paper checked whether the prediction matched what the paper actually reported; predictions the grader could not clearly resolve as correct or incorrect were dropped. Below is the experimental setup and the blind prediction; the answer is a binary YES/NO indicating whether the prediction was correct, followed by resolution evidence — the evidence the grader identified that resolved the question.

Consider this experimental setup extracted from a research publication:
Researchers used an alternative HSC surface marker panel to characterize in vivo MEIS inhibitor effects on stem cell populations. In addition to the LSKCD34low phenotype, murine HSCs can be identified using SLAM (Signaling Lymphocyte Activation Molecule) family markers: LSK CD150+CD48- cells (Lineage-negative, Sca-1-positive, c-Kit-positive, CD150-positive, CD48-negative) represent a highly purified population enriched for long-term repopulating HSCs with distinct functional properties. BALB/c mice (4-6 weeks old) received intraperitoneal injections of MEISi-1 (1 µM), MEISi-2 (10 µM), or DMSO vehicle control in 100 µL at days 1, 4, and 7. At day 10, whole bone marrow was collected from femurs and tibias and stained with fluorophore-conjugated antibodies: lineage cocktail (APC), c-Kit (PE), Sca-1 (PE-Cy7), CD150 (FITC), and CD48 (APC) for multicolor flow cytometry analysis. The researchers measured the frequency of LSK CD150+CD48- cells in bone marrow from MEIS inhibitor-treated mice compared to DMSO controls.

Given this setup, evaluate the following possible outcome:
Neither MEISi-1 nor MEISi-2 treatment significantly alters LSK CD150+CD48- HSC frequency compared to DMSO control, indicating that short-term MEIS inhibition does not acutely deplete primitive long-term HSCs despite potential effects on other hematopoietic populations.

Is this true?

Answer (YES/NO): NO